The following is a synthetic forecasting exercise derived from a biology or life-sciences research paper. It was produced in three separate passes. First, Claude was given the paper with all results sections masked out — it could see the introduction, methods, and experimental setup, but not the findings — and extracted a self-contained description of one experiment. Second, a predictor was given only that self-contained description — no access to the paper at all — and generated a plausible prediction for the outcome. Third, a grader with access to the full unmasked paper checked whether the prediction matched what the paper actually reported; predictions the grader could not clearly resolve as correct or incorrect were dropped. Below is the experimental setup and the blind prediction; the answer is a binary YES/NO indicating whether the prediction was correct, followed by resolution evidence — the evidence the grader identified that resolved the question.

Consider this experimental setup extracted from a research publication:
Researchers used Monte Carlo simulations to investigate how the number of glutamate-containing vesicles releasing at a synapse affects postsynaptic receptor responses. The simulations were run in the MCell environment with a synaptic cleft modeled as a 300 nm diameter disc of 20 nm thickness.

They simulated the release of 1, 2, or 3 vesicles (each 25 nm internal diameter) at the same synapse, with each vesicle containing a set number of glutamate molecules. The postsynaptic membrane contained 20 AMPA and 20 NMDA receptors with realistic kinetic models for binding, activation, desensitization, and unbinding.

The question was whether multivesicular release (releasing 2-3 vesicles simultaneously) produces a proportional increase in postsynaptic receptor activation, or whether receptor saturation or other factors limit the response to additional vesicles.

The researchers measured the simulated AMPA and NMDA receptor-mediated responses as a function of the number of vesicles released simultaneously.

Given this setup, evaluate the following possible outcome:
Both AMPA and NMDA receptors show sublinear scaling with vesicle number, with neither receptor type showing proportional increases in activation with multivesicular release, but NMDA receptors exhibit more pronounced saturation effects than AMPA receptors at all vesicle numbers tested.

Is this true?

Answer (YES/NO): NO